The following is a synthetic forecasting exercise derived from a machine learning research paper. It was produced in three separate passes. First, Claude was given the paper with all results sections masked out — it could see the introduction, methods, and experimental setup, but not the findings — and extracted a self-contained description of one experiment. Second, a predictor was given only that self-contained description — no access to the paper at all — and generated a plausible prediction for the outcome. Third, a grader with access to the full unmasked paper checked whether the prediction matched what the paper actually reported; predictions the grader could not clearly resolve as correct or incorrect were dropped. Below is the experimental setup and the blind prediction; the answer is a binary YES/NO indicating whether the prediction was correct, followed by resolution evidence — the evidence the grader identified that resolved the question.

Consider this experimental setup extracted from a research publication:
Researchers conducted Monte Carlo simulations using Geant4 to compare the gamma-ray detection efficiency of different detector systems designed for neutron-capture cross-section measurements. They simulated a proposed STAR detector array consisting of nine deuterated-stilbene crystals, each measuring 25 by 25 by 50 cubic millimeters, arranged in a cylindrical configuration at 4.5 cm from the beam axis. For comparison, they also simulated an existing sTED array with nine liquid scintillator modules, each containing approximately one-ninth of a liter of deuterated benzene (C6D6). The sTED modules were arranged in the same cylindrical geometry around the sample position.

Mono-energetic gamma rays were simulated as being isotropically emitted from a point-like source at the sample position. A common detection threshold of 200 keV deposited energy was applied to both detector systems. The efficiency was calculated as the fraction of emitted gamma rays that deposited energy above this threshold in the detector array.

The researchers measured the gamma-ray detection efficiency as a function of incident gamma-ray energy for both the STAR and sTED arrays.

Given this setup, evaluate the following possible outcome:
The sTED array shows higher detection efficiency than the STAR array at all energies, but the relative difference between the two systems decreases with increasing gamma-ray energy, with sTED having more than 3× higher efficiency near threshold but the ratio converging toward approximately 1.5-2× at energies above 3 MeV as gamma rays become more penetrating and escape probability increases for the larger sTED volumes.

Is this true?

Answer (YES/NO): NO